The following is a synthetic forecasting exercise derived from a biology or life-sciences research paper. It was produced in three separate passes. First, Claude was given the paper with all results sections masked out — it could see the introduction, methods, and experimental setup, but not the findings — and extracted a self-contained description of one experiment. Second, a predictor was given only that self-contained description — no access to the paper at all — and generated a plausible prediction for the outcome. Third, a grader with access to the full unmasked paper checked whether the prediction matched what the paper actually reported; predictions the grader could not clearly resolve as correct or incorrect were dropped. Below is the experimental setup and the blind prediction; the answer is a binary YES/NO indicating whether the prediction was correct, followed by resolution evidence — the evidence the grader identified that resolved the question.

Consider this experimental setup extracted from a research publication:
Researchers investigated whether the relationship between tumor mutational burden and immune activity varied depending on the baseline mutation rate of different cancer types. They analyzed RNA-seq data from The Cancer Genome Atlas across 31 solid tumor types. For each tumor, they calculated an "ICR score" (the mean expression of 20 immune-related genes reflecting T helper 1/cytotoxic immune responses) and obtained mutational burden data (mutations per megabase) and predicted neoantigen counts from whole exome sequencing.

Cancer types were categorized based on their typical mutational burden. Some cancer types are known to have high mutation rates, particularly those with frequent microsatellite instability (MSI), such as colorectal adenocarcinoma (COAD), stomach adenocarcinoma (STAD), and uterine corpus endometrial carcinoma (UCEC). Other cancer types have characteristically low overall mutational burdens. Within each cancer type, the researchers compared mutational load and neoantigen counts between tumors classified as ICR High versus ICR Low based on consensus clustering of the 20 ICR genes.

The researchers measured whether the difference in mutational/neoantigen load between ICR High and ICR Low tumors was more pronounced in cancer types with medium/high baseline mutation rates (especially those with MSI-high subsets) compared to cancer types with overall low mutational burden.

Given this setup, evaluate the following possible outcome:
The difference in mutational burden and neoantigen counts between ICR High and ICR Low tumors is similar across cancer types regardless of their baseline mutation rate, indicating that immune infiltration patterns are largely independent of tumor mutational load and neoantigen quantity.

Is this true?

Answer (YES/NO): NO